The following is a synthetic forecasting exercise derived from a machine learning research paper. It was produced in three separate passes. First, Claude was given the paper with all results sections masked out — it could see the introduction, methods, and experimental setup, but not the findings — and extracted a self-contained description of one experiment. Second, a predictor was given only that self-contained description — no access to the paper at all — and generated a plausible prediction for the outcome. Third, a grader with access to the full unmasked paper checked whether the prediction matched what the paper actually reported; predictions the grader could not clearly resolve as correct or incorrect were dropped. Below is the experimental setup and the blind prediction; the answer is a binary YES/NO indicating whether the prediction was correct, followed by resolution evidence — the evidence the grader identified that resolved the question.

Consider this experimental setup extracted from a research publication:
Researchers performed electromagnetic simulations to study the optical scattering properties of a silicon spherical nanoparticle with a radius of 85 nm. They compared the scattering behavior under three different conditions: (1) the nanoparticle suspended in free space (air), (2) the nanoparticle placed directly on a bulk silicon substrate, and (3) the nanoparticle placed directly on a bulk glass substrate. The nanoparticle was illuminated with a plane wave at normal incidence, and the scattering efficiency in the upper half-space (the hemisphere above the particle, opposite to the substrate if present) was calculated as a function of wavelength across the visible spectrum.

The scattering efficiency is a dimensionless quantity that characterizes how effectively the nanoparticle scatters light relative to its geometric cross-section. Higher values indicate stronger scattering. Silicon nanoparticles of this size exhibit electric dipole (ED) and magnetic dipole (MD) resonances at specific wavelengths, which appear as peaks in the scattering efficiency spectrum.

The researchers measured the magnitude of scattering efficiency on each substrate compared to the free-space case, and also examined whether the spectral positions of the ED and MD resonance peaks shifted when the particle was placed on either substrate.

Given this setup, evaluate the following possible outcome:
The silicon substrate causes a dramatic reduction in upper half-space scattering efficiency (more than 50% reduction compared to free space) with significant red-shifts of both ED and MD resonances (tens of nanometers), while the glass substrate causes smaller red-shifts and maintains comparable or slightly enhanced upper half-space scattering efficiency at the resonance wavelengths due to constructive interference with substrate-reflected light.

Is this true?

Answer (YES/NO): NO